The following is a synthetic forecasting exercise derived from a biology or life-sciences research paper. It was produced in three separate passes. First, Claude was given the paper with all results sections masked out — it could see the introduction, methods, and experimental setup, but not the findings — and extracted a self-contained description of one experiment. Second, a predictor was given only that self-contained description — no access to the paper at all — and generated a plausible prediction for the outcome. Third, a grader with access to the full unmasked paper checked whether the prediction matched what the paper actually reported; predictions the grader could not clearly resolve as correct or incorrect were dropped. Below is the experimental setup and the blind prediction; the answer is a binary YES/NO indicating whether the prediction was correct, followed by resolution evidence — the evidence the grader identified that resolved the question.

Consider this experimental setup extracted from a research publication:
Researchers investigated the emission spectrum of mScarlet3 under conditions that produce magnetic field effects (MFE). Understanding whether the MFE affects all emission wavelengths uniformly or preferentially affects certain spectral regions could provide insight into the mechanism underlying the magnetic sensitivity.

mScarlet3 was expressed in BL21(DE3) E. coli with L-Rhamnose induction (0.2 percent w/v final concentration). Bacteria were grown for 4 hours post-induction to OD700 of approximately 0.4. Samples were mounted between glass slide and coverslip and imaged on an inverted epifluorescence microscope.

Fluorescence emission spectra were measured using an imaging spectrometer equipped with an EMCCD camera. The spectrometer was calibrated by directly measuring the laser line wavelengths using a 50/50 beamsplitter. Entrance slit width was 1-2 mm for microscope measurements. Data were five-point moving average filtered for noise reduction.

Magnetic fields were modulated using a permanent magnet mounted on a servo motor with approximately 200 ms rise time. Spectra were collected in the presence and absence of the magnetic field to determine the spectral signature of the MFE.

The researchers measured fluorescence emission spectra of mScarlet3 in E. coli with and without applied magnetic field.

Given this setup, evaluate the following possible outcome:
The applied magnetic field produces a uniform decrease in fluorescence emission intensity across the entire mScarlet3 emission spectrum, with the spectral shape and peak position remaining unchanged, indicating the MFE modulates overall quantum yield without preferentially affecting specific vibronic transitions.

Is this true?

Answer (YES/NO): YES